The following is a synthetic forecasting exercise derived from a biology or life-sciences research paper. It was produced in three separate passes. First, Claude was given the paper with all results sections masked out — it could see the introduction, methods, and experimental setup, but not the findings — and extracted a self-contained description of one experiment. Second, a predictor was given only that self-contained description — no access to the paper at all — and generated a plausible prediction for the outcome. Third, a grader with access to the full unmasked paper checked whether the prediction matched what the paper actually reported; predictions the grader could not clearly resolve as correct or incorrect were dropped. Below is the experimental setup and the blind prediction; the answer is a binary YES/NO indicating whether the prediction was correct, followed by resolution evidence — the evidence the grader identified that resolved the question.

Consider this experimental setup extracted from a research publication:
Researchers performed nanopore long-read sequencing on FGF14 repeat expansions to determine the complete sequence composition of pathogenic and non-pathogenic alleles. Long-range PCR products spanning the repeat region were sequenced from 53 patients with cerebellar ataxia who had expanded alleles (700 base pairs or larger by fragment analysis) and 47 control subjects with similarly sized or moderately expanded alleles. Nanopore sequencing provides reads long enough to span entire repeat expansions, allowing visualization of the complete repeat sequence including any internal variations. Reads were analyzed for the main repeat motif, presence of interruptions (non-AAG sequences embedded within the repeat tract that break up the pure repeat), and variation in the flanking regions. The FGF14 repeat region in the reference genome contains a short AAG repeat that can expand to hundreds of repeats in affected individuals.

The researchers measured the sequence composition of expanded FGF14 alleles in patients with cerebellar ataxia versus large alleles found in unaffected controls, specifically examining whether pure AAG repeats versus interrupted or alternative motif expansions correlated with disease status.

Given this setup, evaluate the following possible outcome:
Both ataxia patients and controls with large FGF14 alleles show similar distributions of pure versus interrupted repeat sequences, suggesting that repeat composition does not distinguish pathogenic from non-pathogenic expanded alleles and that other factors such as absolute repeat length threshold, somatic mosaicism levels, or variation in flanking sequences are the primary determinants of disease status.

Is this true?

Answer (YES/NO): NO